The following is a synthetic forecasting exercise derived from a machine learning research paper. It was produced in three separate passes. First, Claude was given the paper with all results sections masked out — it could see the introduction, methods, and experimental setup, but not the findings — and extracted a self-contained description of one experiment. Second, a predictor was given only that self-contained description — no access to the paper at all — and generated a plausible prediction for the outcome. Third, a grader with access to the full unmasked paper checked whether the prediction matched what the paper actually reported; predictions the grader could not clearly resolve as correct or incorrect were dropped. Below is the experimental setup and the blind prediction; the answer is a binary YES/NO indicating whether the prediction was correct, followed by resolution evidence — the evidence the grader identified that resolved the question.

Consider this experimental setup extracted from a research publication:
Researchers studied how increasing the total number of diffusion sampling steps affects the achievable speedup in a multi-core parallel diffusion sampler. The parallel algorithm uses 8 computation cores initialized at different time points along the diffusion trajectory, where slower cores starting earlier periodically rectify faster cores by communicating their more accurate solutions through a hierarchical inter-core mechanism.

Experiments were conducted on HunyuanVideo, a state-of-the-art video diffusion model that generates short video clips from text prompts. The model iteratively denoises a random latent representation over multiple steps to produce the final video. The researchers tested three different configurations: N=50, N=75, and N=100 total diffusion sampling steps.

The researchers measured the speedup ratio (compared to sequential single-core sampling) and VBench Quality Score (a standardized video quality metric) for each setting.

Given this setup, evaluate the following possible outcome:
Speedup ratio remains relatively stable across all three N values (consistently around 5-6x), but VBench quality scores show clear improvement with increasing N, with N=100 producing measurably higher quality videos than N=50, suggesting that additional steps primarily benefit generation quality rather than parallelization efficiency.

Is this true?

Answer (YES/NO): NO